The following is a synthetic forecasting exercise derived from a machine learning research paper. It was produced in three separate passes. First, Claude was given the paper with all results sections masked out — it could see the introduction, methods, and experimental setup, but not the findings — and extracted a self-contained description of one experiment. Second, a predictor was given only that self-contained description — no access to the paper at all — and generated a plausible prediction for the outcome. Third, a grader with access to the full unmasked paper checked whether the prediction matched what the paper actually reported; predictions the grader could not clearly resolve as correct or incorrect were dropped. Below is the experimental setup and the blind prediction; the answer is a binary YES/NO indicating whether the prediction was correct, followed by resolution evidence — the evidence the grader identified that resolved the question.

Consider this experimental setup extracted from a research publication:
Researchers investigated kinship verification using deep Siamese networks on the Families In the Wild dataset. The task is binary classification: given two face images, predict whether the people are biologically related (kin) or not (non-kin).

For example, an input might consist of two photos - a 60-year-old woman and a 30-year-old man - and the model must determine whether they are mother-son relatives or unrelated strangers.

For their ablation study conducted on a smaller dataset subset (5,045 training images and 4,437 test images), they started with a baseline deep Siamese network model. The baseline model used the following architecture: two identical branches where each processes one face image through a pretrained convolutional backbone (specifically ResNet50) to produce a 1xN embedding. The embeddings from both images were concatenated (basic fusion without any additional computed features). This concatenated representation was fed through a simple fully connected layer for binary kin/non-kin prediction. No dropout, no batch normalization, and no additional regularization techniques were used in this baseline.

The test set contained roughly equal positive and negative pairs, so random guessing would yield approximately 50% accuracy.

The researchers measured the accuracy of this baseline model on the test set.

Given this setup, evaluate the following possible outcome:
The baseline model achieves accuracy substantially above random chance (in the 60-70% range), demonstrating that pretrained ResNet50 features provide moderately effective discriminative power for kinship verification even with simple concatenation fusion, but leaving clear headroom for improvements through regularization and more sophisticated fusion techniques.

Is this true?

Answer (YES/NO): NO